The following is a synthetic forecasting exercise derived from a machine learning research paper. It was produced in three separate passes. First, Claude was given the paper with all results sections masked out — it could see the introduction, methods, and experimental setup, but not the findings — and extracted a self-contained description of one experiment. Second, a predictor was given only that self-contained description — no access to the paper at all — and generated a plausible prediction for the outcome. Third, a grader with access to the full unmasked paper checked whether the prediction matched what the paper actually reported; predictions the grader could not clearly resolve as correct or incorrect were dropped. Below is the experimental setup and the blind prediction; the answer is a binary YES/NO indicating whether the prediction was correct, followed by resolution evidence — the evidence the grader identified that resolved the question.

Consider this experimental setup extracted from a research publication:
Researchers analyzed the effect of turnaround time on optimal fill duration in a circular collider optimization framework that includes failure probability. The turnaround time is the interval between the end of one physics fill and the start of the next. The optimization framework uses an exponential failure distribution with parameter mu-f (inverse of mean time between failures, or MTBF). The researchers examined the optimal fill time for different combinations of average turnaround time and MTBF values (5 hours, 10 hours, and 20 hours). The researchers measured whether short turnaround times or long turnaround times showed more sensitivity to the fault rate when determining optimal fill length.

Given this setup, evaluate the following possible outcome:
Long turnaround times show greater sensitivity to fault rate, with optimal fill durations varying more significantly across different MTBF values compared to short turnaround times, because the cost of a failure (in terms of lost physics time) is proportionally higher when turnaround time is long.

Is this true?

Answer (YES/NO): YES